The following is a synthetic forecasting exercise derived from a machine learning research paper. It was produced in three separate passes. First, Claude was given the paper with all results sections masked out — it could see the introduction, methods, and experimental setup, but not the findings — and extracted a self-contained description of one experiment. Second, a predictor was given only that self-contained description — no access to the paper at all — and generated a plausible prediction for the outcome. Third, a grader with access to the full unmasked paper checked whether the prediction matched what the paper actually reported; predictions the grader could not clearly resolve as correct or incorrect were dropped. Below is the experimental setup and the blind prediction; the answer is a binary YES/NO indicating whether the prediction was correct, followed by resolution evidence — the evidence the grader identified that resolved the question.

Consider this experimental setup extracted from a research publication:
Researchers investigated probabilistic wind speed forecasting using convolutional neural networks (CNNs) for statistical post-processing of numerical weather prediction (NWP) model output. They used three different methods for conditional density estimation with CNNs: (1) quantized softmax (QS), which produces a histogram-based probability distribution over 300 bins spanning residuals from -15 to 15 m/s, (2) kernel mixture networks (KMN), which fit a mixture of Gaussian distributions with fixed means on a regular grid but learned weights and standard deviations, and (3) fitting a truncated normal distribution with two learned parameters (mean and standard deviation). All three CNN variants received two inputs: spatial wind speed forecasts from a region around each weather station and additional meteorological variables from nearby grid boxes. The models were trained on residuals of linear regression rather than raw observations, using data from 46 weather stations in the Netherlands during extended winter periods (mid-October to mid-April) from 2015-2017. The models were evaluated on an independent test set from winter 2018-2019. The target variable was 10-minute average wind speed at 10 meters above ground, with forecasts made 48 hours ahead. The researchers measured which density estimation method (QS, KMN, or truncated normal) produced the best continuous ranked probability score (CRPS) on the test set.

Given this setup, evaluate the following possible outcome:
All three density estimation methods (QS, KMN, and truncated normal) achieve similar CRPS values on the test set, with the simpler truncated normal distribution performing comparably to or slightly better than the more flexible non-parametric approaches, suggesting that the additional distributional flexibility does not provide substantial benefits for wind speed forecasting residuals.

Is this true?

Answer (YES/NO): NO